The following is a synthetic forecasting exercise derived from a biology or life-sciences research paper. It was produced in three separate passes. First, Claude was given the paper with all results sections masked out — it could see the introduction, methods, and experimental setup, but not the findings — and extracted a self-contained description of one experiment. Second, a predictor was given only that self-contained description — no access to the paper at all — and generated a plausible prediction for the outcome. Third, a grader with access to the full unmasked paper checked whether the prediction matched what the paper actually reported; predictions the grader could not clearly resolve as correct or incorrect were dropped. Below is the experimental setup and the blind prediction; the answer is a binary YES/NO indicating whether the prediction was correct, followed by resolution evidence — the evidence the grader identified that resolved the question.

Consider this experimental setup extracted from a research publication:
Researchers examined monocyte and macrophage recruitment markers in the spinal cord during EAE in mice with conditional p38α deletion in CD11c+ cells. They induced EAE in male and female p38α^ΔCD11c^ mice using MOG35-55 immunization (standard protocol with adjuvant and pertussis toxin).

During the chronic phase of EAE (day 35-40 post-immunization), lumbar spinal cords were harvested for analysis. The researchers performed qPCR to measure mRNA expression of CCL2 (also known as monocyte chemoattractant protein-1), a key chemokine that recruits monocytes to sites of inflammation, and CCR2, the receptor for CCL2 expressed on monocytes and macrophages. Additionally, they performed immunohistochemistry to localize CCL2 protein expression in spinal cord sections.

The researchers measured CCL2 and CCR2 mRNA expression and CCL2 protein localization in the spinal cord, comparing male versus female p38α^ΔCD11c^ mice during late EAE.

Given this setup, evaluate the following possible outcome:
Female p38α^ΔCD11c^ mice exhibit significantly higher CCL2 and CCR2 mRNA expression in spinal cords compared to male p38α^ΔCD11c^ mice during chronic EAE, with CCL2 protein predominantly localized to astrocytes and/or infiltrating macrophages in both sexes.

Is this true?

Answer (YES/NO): NO